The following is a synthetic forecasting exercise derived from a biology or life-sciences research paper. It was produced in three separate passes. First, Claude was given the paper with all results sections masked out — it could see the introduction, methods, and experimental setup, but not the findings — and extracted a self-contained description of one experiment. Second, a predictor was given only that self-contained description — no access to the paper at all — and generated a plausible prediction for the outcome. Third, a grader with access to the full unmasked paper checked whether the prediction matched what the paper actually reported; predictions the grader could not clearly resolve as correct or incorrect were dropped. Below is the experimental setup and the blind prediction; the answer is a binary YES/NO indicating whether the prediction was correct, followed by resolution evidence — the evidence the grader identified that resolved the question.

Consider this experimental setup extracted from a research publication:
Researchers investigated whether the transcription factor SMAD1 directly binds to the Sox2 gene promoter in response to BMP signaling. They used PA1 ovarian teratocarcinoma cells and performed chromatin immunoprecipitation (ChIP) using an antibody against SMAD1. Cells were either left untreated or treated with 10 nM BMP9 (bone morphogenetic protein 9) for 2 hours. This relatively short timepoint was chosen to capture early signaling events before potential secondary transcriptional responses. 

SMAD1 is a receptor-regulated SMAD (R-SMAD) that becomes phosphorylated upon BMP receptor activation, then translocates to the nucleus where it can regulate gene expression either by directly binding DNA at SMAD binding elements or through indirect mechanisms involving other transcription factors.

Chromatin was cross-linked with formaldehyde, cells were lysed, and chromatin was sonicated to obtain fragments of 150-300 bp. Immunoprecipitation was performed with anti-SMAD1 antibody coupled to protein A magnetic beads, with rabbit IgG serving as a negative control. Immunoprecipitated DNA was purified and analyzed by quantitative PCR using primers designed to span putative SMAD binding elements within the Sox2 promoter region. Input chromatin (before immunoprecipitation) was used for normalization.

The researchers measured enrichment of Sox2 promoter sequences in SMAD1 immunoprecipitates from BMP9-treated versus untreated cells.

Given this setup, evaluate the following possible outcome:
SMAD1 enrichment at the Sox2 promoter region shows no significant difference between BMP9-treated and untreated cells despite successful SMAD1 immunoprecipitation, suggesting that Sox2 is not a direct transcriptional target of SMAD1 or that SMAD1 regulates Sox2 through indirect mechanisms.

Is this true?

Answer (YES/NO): NO